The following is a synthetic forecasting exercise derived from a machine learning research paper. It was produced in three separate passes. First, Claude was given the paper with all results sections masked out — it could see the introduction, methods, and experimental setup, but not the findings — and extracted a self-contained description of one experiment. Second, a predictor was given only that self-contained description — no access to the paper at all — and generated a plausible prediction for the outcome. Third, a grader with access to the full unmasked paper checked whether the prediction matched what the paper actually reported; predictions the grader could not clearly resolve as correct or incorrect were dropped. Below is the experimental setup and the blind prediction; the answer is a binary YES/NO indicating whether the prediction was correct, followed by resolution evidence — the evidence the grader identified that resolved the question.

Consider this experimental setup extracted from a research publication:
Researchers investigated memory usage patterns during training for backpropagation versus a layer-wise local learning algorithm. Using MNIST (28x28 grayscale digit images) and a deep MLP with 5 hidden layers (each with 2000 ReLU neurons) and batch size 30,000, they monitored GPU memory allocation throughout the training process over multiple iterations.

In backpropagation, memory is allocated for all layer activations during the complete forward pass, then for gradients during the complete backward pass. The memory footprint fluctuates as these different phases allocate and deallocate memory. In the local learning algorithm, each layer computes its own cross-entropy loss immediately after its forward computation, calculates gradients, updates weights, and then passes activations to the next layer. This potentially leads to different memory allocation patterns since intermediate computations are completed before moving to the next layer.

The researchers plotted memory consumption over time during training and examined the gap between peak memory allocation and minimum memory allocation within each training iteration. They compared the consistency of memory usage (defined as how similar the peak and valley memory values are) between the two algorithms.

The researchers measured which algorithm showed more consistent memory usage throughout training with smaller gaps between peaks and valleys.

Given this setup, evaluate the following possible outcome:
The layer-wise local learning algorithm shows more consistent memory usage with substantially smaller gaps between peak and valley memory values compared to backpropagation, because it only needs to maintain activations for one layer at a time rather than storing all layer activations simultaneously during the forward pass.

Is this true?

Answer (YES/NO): YES